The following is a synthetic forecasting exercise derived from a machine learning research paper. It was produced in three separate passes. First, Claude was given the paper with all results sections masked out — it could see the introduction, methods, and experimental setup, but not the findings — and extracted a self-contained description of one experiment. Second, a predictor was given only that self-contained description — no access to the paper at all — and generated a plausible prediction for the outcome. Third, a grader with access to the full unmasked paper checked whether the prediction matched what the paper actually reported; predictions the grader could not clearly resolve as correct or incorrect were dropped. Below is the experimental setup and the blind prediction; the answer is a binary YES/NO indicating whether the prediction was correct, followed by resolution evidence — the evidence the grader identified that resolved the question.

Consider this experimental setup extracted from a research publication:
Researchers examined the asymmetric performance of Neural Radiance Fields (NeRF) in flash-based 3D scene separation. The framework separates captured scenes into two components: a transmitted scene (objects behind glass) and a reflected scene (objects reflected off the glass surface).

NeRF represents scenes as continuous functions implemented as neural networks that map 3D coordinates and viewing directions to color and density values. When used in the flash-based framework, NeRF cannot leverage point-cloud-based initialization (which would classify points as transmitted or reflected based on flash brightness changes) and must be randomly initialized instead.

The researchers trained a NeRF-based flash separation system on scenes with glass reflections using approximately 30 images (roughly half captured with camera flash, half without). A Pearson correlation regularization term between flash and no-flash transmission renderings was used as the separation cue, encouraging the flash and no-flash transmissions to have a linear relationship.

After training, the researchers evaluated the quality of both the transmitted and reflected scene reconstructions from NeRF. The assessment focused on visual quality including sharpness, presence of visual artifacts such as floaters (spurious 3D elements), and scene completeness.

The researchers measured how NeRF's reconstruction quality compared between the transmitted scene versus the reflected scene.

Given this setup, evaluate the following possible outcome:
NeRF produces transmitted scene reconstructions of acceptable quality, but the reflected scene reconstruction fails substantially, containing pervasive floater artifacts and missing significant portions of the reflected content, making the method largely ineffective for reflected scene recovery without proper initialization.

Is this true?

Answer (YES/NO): NO